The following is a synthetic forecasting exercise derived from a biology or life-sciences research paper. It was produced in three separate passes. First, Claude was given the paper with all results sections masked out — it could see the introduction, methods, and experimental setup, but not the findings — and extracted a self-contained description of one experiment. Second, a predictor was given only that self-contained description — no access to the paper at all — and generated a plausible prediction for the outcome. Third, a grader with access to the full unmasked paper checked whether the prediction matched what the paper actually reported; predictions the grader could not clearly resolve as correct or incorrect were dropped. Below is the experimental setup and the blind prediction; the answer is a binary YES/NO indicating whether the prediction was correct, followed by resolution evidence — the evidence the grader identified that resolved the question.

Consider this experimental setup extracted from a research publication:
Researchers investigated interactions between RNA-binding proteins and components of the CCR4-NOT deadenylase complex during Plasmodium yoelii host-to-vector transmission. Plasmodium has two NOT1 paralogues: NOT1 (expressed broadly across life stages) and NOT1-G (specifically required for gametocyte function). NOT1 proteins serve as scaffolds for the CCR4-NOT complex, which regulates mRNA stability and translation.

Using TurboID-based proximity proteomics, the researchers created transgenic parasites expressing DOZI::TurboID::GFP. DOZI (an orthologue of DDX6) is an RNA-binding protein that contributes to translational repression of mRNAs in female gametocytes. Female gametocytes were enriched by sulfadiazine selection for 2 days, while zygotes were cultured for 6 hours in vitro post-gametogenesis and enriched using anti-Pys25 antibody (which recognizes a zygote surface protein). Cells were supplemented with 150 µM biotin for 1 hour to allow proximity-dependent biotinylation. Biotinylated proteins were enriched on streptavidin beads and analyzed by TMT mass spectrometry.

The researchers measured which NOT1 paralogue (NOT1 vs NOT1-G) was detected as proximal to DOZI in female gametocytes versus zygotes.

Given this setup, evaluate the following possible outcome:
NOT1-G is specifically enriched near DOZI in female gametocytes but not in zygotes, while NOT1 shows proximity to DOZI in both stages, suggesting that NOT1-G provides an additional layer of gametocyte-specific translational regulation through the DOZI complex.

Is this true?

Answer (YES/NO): NO